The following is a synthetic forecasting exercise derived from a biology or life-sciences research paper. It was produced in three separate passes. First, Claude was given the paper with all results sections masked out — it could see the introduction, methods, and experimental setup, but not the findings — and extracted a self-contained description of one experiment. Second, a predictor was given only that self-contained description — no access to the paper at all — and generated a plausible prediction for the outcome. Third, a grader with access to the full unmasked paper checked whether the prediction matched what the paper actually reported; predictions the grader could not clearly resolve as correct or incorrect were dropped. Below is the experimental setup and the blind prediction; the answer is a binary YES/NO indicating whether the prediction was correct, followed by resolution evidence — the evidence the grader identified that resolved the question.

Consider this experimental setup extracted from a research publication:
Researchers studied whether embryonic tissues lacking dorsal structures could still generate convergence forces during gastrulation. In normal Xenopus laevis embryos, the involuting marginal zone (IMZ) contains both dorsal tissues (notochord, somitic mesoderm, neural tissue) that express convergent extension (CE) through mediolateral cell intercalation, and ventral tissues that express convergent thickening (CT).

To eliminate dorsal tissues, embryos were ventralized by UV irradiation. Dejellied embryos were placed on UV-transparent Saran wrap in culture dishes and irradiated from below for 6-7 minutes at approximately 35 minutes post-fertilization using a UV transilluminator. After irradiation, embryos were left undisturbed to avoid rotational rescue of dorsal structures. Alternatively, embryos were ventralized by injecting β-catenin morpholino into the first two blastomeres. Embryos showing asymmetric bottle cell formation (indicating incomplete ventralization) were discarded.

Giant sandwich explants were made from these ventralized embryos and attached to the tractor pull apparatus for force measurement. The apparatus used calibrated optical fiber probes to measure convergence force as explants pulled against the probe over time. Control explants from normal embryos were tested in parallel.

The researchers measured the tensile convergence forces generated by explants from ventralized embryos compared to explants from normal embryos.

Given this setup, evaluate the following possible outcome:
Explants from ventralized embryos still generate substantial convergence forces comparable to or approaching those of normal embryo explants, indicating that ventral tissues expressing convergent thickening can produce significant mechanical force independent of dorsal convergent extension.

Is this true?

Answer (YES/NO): YES